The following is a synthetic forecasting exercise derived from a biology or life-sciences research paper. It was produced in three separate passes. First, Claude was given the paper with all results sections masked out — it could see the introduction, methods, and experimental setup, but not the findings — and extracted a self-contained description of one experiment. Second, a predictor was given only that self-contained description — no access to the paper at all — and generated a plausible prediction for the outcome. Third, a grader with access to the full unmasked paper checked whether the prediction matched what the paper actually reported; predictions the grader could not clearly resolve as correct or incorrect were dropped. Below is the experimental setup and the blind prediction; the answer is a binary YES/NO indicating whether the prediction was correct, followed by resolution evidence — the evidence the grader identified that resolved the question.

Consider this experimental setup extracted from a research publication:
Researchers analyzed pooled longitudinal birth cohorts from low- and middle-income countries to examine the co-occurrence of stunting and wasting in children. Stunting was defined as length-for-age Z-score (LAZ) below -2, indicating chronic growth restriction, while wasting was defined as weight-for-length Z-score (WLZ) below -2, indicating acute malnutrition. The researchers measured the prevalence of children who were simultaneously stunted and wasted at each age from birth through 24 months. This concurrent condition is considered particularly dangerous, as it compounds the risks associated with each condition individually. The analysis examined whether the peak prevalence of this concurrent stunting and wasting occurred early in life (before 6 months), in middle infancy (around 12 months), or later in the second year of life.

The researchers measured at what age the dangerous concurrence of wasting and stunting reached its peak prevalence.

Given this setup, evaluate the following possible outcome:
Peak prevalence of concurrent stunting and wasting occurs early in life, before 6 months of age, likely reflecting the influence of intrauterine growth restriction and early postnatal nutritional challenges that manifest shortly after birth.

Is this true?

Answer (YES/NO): NO